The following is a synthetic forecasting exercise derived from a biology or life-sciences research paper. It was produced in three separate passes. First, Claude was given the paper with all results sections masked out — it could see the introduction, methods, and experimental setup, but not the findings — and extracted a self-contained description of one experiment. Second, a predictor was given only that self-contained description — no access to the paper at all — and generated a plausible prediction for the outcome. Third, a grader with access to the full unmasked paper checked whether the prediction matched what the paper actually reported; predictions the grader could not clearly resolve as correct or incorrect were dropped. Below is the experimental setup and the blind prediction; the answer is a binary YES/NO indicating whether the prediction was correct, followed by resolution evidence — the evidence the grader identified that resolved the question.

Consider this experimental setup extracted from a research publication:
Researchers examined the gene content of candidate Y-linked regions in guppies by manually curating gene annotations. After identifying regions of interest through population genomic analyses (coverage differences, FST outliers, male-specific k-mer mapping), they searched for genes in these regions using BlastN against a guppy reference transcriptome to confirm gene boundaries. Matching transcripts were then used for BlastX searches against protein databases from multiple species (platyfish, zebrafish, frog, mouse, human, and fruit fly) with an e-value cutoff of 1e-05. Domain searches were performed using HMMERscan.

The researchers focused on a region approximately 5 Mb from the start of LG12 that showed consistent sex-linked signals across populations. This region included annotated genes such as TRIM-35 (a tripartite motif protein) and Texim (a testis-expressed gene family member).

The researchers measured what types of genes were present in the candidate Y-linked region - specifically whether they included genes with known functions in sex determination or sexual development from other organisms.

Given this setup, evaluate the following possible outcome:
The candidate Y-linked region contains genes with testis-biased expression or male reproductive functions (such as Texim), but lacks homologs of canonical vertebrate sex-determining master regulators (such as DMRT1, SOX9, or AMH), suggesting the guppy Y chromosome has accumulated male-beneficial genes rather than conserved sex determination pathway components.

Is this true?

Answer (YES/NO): YES